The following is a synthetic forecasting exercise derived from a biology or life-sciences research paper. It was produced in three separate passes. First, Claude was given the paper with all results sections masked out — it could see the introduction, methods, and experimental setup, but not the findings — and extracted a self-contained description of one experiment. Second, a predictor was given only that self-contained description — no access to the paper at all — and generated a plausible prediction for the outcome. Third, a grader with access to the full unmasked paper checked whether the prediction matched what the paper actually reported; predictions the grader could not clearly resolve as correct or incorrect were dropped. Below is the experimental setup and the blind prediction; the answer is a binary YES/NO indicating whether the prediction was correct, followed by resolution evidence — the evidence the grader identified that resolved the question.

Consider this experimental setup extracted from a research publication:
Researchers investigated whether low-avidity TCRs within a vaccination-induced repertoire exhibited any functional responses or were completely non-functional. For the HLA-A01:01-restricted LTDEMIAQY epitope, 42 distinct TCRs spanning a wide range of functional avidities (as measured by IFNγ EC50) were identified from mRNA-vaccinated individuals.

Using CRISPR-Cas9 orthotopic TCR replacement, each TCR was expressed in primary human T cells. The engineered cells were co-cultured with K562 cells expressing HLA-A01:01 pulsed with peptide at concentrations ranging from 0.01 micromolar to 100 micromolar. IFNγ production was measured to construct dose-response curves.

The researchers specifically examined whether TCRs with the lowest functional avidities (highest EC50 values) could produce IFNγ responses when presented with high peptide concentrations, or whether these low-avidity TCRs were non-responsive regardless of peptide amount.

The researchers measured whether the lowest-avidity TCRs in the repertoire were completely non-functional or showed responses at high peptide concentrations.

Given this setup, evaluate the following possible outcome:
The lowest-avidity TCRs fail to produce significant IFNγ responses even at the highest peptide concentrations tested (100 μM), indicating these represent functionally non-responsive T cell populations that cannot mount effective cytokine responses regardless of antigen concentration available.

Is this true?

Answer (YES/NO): NO